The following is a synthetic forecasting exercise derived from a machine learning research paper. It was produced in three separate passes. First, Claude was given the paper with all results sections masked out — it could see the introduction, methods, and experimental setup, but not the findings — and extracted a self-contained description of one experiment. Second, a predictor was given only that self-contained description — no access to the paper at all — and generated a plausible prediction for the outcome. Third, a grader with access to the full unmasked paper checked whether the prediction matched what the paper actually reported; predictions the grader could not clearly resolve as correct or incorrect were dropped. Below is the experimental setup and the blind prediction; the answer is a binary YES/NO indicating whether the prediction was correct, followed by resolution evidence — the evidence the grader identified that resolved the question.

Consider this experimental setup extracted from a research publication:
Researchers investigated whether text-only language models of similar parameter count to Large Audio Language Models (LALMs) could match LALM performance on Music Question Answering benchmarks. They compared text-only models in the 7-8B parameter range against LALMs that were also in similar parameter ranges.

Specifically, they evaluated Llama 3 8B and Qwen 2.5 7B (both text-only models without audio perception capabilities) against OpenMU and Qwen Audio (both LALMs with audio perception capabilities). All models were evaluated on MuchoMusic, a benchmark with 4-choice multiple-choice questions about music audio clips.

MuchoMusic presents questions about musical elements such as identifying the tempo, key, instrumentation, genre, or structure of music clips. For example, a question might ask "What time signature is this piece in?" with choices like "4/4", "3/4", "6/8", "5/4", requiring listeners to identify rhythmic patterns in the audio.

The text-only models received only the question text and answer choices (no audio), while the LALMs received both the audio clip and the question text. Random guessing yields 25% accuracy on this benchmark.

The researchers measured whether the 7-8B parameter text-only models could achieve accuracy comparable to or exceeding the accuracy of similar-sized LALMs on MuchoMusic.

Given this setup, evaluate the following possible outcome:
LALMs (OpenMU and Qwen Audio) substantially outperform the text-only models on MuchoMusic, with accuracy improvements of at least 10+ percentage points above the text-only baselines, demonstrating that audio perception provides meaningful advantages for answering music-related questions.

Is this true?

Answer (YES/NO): NO